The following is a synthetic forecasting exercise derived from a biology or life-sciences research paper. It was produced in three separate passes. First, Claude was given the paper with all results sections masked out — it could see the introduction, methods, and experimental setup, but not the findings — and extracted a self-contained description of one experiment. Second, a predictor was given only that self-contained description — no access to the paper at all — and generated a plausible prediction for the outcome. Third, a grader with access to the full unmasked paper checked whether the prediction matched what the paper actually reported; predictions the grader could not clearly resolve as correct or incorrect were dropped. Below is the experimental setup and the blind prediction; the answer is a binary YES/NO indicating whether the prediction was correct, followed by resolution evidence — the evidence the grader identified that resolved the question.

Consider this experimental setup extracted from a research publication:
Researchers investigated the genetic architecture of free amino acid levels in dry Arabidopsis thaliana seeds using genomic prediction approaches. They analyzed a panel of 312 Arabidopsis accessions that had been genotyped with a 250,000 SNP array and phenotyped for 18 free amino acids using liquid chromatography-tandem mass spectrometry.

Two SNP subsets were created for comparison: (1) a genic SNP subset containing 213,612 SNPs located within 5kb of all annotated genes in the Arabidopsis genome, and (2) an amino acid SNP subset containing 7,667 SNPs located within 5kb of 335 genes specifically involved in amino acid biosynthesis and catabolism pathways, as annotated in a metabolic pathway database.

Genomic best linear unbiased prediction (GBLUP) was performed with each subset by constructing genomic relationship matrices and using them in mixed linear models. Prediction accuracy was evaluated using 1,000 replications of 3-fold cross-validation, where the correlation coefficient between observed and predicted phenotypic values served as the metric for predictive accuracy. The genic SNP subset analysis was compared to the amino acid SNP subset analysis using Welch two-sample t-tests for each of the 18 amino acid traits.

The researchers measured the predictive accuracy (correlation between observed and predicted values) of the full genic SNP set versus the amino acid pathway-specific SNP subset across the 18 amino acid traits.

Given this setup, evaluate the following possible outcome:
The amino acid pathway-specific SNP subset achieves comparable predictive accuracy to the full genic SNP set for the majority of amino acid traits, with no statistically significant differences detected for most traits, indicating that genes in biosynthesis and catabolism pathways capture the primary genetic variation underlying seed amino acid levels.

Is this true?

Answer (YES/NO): NO